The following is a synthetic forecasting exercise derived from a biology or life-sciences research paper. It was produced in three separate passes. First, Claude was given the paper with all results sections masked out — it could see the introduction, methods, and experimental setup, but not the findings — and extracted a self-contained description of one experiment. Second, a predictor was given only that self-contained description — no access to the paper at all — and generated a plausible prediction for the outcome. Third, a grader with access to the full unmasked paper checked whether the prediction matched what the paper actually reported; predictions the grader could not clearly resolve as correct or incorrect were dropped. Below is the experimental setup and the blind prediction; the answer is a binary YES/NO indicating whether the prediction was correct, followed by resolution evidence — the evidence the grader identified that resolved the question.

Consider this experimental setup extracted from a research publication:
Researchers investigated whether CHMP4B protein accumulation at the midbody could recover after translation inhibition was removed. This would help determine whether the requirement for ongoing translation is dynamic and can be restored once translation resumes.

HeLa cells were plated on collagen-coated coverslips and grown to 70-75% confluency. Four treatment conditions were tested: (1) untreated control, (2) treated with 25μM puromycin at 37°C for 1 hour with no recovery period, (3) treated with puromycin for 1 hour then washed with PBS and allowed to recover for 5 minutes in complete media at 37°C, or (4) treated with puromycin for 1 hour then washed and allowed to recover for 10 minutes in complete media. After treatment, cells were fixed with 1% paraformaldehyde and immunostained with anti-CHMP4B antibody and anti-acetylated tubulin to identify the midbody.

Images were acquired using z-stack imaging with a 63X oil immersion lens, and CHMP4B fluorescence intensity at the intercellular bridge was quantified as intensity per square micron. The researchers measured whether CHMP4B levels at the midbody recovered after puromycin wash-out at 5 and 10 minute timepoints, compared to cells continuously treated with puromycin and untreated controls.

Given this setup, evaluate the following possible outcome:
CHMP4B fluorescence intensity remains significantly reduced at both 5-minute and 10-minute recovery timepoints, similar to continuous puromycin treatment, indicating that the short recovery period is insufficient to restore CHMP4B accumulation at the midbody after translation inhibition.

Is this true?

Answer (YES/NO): NO